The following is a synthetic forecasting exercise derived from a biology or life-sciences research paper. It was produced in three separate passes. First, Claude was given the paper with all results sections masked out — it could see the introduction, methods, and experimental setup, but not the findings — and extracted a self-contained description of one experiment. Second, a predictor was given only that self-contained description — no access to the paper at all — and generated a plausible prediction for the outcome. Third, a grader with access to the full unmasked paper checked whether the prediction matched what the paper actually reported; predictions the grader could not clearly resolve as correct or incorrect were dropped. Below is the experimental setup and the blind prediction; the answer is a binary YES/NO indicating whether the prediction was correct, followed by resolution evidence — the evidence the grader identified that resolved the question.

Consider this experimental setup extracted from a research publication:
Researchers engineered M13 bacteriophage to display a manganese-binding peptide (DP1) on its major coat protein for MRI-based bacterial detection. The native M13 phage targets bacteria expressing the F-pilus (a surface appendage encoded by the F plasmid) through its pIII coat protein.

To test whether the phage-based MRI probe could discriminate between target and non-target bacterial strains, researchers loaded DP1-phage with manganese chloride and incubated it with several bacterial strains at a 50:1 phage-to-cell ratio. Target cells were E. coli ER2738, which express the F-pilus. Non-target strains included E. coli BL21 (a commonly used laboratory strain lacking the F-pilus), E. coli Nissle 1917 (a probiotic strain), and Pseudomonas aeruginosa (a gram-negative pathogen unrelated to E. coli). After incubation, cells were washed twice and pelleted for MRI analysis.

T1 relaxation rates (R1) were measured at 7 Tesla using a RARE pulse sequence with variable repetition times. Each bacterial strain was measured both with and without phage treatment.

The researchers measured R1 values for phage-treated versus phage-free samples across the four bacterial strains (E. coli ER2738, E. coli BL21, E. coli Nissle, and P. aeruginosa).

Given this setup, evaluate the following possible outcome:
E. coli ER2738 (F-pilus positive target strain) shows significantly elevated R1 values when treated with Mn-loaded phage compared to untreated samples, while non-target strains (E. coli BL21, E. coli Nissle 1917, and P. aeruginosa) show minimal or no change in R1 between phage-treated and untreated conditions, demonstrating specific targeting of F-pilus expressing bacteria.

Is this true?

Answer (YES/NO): YES